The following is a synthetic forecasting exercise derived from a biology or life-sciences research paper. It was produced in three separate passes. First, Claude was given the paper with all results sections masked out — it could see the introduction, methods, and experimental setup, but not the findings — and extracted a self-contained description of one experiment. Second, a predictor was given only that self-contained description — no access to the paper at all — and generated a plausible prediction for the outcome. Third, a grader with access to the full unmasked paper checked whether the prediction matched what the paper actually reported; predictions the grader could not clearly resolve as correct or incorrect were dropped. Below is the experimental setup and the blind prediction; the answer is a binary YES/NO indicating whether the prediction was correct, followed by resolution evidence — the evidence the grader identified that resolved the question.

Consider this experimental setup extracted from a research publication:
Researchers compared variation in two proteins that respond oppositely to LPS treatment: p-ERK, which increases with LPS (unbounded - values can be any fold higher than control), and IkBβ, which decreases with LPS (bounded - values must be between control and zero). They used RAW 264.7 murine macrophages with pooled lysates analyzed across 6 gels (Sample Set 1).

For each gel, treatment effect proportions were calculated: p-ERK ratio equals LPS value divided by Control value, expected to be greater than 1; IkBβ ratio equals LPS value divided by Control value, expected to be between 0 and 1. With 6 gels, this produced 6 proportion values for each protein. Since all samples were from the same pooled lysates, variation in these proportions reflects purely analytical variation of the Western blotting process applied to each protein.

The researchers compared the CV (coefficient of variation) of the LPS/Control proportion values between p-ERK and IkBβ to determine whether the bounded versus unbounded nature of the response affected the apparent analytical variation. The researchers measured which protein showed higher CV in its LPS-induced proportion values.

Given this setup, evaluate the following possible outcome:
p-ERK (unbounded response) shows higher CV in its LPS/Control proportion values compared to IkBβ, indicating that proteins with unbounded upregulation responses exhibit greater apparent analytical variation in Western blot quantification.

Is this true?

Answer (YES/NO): YES